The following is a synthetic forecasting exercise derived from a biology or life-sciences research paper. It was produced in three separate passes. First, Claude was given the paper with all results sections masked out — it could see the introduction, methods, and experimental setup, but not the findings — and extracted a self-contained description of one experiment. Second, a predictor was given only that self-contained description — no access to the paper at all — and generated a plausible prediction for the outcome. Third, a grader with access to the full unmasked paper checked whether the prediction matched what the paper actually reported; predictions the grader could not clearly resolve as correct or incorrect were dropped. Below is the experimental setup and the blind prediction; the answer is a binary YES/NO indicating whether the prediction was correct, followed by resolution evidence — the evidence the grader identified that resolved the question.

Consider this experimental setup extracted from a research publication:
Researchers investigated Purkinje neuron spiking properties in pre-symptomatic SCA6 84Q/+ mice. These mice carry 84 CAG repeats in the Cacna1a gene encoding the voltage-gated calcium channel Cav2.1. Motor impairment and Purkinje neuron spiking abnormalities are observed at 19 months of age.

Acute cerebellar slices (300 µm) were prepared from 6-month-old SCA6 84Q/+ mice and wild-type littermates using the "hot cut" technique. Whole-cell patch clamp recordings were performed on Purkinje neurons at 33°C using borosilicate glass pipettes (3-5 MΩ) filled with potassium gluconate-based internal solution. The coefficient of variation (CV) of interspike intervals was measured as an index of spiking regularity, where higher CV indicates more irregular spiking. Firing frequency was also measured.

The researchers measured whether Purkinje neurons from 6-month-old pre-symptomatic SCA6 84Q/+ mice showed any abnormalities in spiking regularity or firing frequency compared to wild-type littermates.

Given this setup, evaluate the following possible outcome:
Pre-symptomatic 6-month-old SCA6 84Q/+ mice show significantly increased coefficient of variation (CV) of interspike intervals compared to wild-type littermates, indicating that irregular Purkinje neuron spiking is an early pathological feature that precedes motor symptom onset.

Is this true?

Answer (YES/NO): NO